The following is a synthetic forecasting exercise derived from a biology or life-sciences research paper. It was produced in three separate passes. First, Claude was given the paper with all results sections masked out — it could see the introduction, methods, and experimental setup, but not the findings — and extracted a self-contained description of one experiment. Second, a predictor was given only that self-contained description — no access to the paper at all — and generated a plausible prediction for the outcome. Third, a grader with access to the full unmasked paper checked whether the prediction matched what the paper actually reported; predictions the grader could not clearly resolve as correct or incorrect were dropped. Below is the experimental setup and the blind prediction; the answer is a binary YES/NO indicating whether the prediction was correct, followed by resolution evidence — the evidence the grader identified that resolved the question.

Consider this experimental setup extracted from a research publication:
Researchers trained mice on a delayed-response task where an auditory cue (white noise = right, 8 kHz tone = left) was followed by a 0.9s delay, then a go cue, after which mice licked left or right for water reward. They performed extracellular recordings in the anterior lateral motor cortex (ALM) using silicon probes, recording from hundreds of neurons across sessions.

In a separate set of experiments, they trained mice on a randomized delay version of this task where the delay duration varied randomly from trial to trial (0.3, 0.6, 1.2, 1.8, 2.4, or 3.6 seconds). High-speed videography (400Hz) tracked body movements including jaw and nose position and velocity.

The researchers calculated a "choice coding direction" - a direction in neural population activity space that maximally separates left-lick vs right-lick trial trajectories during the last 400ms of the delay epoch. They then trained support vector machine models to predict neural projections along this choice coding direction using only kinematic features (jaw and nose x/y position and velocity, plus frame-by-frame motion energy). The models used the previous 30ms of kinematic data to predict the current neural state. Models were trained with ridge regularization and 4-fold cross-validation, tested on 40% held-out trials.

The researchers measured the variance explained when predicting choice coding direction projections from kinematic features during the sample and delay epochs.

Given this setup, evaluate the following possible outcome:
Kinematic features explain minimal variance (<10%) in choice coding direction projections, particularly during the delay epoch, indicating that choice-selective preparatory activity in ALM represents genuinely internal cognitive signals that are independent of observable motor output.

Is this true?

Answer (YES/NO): NO